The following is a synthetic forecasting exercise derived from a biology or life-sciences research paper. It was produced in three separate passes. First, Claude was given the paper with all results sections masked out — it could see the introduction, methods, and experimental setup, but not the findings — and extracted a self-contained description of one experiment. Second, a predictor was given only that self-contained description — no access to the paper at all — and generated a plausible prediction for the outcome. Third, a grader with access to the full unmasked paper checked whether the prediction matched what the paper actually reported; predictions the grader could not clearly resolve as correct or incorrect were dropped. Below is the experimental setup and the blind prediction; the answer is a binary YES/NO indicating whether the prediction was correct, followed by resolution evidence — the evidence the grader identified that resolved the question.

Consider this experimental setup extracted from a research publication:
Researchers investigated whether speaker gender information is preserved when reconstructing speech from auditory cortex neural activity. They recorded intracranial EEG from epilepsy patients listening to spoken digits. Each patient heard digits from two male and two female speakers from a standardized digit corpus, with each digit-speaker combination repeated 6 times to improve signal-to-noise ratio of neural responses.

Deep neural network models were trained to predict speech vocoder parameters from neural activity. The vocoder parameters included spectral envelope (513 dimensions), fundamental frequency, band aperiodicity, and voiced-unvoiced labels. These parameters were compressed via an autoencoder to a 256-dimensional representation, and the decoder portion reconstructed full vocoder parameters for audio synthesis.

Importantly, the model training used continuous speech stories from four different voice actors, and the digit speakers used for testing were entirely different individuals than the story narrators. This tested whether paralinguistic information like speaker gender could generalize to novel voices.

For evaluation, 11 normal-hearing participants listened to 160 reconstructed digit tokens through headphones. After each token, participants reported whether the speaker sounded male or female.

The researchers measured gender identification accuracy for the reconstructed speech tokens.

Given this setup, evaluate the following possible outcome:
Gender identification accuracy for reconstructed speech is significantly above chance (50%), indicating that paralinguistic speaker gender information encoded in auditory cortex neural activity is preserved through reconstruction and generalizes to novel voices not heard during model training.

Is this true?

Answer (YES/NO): YES